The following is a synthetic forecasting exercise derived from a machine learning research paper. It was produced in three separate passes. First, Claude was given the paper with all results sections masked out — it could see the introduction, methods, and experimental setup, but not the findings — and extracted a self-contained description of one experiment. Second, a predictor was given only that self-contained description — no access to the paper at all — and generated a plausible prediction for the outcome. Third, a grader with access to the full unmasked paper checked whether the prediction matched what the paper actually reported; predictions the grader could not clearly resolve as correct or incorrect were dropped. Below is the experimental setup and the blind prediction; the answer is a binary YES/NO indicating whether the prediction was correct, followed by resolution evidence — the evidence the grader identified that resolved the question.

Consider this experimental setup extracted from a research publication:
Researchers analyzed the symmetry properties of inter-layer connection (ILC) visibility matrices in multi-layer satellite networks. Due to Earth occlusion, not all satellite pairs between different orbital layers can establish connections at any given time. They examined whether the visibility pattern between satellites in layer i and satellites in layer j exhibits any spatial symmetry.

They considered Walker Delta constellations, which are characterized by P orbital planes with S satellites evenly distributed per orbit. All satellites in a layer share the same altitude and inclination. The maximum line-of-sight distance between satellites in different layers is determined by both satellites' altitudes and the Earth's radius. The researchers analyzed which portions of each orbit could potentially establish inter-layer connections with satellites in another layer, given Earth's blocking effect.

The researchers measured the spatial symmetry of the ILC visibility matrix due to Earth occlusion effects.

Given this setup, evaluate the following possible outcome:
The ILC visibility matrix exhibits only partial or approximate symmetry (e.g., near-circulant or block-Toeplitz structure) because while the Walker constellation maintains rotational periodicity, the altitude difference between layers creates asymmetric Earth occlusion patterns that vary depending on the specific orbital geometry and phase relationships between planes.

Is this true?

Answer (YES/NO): NO